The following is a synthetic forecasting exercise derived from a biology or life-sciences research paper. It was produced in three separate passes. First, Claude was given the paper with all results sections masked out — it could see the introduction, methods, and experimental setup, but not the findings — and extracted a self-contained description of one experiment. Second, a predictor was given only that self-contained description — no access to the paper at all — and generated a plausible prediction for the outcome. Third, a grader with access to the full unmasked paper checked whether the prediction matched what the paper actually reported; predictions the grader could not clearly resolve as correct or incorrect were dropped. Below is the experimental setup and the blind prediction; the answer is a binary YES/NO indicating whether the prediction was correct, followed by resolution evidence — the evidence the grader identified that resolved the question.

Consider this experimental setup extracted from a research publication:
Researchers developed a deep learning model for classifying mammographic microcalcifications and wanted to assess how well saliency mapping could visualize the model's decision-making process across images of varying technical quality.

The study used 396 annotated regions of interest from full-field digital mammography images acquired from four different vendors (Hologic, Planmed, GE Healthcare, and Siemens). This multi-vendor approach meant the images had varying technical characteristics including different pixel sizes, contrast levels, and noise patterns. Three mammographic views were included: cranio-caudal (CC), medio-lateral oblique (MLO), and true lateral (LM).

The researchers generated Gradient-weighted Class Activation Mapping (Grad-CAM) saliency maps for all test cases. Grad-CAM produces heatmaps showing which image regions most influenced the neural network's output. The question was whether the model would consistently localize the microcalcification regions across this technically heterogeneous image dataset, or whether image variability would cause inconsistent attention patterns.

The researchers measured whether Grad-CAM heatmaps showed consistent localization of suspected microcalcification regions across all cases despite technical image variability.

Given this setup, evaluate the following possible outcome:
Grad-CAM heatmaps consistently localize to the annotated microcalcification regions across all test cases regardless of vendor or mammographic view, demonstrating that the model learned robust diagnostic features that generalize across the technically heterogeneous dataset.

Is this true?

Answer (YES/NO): YES